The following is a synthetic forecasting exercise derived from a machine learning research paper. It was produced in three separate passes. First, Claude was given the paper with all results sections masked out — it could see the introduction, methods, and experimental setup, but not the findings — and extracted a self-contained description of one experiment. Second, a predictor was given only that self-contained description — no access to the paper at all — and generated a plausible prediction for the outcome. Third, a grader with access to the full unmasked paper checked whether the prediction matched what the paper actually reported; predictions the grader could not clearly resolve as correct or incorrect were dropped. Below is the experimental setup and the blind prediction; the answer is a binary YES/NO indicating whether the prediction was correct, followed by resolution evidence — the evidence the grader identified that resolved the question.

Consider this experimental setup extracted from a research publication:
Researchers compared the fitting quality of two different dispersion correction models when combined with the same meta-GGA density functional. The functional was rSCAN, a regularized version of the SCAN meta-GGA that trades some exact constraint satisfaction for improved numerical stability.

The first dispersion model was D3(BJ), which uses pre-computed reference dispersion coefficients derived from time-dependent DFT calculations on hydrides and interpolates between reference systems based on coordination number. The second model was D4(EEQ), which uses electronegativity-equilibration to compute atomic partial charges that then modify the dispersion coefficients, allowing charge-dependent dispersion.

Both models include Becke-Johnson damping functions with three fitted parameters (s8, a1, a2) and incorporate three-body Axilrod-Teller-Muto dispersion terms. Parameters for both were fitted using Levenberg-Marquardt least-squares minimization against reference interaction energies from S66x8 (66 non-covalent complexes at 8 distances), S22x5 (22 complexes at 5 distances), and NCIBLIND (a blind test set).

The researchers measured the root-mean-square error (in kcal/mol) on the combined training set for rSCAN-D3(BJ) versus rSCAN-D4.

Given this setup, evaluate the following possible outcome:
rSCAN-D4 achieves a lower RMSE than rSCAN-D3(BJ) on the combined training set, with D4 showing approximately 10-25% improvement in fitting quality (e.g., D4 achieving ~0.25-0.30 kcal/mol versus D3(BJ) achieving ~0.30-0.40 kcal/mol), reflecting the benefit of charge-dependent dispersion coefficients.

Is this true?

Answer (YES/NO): NO